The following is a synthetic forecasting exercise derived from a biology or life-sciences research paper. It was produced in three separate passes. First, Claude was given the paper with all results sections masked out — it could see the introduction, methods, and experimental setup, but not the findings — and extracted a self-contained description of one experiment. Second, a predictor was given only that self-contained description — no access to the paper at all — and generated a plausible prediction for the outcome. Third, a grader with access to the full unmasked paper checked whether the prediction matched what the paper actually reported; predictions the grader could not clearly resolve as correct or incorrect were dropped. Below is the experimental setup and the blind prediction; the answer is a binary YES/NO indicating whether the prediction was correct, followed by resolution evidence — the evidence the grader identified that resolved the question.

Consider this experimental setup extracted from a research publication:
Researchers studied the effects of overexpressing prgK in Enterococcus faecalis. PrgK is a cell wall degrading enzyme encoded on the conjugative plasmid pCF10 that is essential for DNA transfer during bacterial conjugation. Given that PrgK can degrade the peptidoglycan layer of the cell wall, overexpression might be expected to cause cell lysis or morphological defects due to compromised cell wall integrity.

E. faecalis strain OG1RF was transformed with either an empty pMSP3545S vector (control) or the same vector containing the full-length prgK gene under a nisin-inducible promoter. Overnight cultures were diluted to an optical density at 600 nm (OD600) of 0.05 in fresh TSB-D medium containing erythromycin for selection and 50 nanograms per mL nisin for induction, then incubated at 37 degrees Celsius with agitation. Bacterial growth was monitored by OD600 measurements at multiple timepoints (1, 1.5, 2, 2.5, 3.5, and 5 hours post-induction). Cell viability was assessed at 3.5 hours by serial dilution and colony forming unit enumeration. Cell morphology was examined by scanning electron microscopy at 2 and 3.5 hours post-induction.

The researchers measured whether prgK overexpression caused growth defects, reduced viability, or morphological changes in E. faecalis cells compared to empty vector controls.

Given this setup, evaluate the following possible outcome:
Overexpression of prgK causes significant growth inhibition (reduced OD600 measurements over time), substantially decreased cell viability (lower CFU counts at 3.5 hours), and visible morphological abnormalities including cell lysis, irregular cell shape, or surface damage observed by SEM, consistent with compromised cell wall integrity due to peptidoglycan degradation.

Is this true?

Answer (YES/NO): NO